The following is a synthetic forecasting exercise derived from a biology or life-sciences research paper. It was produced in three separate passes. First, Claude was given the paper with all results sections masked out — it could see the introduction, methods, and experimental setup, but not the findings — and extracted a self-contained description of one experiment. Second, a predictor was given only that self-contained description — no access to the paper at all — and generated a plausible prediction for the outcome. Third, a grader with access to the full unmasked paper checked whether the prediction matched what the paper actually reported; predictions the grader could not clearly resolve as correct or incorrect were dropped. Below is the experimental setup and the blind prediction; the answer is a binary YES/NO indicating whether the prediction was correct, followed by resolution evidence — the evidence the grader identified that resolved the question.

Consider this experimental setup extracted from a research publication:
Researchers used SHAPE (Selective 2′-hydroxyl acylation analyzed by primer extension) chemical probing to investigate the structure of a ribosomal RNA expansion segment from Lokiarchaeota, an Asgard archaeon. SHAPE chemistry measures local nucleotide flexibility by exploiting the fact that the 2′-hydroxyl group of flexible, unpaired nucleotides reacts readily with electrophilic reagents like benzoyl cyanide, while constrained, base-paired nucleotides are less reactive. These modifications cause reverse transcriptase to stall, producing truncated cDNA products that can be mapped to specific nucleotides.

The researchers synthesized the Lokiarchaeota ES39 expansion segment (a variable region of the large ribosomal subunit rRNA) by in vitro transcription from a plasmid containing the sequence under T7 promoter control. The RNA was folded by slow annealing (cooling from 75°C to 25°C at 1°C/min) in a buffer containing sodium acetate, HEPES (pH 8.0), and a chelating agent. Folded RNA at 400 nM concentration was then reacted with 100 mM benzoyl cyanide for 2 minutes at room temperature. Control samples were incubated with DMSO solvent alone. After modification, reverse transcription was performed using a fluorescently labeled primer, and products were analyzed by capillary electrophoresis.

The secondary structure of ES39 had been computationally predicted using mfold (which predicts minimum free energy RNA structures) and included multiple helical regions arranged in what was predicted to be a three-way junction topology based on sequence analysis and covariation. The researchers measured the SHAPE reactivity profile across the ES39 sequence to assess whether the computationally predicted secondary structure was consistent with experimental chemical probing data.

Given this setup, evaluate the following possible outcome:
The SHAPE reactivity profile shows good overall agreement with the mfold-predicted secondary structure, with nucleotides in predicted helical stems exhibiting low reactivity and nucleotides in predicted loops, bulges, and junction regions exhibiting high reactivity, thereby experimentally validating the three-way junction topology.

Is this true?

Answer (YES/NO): YES